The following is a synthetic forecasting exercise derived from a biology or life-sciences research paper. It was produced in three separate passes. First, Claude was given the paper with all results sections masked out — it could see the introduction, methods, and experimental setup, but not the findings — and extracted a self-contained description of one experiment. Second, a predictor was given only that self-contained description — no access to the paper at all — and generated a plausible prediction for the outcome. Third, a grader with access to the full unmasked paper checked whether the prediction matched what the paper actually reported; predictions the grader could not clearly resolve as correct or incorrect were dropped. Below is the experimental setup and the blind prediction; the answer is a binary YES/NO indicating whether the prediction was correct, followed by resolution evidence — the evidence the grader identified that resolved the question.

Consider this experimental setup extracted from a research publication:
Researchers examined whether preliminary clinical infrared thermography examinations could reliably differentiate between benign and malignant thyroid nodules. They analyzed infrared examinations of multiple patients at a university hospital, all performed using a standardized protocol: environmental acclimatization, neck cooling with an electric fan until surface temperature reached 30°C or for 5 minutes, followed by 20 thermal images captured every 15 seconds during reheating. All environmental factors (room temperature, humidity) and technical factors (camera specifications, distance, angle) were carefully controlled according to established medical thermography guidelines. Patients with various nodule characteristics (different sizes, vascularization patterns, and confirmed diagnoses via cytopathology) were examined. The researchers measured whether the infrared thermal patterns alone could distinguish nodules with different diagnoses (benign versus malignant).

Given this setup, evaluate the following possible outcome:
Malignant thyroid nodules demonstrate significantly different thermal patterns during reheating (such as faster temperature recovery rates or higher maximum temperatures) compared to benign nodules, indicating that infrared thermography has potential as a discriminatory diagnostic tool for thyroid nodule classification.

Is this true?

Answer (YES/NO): NO